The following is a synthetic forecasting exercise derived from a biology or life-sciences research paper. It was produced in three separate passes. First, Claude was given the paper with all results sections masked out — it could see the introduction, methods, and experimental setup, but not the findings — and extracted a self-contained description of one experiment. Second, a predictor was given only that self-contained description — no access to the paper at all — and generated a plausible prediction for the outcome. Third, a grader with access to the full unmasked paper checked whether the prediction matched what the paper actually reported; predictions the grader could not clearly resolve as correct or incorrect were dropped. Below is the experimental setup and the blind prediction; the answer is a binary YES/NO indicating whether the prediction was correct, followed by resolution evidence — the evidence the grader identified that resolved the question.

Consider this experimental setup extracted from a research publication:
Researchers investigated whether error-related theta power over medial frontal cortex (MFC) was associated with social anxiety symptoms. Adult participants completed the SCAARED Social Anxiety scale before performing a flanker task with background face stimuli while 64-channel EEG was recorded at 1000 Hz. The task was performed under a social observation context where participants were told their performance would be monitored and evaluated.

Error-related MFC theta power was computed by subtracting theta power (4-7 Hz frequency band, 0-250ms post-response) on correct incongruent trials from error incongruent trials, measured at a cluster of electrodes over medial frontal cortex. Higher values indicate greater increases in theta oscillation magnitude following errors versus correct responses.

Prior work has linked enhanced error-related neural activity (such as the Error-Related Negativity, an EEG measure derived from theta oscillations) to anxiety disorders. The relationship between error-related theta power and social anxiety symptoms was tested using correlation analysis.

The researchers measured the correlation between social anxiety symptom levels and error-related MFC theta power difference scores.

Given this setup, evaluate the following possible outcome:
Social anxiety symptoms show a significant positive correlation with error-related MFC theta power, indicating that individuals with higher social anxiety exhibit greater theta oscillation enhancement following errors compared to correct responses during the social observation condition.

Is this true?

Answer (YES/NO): NO